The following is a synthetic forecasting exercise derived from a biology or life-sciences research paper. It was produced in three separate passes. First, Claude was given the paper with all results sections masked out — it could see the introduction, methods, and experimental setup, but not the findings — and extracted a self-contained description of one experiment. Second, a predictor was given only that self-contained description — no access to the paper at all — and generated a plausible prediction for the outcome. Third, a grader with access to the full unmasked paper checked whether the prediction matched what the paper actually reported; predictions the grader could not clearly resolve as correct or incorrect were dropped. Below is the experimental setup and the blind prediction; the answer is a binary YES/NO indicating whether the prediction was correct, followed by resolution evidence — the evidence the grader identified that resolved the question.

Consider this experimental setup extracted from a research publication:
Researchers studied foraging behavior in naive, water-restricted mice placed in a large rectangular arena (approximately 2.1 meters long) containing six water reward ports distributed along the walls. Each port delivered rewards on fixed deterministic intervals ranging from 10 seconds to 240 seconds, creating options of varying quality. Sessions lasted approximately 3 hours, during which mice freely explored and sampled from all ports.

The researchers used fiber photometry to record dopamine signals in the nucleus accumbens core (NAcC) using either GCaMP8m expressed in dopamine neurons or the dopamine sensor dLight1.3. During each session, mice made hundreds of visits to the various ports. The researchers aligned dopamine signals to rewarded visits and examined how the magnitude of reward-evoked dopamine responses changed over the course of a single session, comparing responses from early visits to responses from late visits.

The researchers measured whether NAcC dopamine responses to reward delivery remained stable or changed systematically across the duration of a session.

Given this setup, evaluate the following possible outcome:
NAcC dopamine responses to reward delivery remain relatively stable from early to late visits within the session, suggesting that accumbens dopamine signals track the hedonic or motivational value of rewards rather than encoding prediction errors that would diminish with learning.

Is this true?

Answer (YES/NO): NO